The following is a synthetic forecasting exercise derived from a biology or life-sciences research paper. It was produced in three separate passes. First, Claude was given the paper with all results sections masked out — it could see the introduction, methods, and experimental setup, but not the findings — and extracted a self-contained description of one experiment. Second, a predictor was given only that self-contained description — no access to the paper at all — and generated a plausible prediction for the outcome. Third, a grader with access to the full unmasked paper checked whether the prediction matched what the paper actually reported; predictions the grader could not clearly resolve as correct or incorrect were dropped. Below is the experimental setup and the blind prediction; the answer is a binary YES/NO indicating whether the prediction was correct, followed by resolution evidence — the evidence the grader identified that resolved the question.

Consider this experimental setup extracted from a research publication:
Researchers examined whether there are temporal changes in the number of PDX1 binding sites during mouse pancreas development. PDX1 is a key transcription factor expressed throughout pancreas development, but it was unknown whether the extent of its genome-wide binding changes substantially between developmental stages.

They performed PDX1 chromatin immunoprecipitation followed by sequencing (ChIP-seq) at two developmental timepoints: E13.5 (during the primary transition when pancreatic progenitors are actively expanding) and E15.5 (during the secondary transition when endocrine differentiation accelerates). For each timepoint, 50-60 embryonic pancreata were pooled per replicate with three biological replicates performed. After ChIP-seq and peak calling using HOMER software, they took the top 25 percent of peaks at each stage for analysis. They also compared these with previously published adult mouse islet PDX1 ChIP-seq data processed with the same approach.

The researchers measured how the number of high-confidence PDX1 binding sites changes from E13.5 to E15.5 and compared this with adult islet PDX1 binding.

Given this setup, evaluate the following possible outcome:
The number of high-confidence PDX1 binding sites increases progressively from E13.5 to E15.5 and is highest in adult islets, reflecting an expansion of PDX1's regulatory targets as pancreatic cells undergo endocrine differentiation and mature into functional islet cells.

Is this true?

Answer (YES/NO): NO